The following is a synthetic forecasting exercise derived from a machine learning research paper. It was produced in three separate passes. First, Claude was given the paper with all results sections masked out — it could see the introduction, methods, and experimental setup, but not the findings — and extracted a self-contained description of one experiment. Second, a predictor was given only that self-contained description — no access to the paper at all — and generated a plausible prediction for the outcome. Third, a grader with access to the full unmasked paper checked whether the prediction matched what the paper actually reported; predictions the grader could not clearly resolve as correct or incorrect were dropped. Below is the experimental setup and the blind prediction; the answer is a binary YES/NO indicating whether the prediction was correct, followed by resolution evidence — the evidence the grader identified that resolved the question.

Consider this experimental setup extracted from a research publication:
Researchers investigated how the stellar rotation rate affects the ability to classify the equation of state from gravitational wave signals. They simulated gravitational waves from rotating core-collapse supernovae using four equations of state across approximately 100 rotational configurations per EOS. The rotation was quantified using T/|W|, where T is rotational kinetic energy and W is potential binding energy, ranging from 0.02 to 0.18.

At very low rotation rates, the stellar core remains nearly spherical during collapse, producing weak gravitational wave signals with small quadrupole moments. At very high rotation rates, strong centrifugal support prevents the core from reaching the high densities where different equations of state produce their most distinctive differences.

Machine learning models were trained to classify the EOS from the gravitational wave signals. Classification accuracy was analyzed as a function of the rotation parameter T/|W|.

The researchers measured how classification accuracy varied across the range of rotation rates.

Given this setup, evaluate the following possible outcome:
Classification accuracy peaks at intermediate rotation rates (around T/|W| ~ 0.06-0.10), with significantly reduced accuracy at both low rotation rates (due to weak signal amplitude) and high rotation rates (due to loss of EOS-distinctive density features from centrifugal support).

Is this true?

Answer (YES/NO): YES